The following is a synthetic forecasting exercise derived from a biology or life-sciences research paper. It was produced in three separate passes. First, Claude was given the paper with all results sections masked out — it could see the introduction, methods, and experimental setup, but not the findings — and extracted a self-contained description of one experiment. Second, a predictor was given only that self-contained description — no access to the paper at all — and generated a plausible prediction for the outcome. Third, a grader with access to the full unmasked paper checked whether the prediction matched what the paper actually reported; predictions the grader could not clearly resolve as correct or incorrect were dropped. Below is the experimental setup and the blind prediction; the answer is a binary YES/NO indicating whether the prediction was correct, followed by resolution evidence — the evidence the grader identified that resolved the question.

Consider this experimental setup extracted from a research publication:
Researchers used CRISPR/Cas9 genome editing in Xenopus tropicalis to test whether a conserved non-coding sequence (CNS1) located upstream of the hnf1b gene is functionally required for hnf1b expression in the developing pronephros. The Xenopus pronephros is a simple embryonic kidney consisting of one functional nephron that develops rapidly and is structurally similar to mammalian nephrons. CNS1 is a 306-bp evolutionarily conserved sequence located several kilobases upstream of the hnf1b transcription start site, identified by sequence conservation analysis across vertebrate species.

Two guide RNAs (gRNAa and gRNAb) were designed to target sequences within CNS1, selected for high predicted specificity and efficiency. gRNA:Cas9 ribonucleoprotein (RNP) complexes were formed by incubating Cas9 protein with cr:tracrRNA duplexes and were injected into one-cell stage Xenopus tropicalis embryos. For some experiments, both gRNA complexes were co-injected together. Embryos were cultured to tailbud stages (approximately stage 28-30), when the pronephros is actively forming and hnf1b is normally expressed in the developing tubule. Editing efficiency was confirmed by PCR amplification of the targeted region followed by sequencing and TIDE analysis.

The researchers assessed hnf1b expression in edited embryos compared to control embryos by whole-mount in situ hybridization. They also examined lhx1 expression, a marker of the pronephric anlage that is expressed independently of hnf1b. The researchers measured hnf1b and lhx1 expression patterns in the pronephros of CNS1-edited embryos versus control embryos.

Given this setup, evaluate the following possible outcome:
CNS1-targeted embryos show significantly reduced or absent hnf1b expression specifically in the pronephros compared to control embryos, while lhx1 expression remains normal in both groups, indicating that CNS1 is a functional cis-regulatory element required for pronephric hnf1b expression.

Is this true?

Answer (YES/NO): YES